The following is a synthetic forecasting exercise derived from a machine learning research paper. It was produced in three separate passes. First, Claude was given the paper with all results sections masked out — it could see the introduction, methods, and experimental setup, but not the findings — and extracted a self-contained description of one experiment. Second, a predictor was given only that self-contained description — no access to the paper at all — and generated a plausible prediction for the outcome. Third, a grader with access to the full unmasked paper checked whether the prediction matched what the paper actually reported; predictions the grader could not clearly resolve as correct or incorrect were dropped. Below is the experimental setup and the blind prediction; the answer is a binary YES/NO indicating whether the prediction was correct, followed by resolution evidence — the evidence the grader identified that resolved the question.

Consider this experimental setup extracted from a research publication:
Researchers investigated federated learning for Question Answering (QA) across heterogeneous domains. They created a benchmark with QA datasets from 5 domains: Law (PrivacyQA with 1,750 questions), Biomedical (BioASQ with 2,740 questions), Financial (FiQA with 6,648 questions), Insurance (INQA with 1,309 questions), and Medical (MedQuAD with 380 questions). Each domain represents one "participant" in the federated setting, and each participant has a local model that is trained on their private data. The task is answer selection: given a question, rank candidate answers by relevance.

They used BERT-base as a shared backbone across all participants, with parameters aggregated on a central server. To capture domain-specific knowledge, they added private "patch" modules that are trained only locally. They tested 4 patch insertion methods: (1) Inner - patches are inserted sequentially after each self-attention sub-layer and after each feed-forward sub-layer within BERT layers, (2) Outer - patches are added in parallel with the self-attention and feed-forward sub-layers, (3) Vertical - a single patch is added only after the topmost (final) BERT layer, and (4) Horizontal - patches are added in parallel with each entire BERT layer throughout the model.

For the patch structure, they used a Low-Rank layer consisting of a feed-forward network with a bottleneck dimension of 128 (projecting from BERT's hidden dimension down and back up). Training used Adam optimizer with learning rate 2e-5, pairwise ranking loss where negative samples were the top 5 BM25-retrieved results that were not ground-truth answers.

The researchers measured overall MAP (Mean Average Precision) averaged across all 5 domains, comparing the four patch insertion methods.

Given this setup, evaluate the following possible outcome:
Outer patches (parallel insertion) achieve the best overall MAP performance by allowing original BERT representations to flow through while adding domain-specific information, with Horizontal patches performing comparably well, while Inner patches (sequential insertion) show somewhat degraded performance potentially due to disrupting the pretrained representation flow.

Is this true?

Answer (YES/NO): NO